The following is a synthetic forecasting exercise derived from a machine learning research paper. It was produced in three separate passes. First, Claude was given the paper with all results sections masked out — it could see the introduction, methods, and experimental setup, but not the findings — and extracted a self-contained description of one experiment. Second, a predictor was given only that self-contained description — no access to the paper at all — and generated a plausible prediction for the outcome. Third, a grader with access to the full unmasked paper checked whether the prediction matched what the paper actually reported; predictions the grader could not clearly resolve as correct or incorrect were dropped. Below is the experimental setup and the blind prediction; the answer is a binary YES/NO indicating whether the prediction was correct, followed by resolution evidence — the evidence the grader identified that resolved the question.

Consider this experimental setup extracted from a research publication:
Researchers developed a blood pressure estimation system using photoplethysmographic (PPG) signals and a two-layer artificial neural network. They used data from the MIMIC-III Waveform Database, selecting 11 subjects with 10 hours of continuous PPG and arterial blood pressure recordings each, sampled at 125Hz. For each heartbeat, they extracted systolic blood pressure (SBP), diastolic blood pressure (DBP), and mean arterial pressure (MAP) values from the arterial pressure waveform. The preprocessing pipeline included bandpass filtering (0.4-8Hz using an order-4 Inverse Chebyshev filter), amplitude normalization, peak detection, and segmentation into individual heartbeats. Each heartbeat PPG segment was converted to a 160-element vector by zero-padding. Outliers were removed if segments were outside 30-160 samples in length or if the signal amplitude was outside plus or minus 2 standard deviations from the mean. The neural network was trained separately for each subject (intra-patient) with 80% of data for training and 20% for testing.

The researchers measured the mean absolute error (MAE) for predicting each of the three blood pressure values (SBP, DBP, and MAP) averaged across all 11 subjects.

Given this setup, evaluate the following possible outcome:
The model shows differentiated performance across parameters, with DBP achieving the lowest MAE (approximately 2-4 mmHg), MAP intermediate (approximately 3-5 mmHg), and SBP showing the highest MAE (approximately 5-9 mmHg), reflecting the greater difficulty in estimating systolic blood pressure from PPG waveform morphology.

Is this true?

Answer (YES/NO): NO